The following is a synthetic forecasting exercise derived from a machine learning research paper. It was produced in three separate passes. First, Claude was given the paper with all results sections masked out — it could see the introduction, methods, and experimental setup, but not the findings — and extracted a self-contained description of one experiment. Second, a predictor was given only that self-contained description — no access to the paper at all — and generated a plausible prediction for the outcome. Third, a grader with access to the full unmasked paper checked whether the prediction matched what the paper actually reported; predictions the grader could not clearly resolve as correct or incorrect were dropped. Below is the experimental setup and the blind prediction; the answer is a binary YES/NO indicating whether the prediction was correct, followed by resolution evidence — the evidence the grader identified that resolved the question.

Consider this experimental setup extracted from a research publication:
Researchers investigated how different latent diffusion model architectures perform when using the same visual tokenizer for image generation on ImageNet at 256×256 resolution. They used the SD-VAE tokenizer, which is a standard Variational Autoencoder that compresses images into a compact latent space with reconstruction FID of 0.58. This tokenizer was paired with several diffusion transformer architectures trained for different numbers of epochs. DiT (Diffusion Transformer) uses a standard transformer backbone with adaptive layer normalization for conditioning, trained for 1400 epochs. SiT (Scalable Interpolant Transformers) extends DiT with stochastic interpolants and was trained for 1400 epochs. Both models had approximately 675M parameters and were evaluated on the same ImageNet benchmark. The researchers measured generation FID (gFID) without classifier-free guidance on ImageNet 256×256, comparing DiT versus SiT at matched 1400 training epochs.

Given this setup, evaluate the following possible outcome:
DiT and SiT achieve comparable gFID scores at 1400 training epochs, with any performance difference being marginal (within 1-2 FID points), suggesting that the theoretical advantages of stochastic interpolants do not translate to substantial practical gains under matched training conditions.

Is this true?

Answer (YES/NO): YES